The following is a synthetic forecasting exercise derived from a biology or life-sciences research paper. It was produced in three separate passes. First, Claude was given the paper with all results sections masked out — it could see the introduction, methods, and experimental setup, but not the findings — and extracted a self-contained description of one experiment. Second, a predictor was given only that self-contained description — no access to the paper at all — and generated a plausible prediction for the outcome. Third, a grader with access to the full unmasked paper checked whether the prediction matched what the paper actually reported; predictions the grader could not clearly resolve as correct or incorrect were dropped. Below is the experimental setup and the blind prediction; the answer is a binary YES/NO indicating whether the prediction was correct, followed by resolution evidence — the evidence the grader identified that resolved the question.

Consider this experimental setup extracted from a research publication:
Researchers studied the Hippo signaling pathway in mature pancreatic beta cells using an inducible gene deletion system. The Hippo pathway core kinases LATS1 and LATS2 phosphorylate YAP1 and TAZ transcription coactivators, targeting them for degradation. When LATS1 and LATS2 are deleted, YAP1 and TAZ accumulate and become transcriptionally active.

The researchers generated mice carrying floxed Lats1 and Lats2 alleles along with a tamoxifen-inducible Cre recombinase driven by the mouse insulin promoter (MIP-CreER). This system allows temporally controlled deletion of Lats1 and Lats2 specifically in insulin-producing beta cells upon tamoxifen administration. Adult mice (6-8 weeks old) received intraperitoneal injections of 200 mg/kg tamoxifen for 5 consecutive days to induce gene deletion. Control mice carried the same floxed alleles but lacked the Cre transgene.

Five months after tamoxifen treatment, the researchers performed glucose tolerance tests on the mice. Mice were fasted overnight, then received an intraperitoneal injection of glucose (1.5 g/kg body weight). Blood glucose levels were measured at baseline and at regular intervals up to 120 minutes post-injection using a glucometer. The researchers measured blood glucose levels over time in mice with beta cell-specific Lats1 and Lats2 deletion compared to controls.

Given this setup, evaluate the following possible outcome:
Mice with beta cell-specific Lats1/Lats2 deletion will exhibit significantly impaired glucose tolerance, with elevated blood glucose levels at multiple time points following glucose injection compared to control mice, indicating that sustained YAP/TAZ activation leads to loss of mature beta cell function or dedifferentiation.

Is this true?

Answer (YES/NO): NO